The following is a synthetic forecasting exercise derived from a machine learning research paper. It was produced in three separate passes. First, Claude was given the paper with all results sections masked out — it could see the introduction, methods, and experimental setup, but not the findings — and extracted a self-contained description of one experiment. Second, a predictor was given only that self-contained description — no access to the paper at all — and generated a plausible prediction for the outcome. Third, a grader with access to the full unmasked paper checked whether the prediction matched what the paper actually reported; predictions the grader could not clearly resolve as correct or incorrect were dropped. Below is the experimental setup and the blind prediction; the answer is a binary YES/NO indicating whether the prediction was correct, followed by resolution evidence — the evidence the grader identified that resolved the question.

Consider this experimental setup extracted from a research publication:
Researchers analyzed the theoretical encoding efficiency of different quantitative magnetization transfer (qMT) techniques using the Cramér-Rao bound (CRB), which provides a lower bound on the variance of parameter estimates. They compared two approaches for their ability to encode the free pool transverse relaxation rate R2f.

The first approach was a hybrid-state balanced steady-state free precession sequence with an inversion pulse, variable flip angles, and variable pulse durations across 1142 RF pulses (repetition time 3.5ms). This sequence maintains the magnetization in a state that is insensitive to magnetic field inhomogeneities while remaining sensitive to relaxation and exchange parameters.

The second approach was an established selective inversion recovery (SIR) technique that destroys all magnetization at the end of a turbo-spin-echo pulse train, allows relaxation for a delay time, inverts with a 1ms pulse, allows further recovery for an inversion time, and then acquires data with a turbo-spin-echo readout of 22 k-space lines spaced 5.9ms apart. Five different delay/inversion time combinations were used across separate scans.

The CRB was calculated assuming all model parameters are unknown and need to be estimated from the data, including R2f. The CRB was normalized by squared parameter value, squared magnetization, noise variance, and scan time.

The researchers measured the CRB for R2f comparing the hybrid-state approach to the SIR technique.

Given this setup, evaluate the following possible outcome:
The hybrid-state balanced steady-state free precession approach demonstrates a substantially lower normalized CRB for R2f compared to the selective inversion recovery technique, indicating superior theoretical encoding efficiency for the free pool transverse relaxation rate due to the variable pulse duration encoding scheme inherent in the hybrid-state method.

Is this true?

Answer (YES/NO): YES